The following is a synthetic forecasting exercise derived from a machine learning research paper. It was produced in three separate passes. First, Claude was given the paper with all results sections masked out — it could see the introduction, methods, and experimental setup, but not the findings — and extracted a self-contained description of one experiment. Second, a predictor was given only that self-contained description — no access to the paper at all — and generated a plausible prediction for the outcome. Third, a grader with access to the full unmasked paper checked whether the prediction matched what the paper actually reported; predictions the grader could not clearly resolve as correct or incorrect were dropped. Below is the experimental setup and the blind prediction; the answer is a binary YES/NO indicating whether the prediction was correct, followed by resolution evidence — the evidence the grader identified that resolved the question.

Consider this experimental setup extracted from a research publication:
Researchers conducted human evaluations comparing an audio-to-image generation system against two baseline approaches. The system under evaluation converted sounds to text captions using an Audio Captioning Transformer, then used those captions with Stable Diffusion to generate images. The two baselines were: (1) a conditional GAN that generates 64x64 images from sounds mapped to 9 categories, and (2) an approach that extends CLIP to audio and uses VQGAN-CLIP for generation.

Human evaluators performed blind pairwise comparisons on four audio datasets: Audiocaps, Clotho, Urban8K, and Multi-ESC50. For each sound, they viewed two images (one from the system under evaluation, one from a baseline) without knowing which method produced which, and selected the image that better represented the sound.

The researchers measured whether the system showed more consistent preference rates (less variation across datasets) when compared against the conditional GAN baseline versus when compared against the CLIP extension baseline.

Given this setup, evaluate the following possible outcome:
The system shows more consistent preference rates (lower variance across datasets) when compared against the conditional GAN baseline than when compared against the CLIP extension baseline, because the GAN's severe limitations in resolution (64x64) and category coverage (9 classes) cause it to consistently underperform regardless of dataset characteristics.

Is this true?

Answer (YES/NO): YES